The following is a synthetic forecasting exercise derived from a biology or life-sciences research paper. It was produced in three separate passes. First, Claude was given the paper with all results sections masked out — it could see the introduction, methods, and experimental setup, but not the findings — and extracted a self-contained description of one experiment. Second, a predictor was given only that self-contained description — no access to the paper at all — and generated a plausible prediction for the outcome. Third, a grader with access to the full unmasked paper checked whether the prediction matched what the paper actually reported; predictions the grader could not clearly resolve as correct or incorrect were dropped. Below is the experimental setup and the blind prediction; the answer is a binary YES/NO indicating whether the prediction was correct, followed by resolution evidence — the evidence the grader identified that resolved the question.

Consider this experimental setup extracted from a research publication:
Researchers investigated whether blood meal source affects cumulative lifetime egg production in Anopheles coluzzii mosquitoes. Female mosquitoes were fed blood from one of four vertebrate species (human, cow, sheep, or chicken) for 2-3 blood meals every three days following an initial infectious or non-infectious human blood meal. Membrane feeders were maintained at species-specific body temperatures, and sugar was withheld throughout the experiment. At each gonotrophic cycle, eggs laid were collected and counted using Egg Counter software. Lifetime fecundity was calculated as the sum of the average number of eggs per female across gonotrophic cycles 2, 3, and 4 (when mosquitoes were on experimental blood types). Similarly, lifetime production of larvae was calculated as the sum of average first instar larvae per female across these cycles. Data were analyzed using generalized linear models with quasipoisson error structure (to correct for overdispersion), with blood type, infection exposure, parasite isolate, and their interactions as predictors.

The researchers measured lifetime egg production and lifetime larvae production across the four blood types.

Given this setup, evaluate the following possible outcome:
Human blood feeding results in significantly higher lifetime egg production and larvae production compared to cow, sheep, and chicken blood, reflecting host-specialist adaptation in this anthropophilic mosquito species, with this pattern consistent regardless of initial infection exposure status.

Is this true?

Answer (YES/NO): NO